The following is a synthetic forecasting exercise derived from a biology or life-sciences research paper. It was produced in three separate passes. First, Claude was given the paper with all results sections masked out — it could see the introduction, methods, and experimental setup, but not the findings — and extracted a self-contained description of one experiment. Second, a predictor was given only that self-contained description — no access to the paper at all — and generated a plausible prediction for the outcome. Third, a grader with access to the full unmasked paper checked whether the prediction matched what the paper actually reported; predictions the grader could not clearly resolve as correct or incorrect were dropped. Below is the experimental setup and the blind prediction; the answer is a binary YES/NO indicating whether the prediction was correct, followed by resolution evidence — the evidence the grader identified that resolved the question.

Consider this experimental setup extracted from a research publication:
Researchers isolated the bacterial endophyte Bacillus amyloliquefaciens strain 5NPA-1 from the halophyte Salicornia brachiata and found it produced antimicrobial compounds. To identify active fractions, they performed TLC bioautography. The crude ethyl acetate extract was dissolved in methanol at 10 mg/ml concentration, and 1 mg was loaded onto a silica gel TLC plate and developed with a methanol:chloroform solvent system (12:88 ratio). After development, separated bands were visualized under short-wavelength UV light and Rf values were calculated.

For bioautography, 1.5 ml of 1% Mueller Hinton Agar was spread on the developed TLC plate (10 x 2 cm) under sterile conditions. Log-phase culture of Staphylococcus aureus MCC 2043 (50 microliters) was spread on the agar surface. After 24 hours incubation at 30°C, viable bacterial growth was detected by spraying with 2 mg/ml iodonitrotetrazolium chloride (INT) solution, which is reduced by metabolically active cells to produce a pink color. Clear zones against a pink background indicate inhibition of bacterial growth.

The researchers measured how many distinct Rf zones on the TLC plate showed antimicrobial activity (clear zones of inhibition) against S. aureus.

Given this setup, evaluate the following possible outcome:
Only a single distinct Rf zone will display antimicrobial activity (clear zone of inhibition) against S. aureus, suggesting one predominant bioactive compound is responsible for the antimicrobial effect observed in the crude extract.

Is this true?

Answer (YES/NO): NO